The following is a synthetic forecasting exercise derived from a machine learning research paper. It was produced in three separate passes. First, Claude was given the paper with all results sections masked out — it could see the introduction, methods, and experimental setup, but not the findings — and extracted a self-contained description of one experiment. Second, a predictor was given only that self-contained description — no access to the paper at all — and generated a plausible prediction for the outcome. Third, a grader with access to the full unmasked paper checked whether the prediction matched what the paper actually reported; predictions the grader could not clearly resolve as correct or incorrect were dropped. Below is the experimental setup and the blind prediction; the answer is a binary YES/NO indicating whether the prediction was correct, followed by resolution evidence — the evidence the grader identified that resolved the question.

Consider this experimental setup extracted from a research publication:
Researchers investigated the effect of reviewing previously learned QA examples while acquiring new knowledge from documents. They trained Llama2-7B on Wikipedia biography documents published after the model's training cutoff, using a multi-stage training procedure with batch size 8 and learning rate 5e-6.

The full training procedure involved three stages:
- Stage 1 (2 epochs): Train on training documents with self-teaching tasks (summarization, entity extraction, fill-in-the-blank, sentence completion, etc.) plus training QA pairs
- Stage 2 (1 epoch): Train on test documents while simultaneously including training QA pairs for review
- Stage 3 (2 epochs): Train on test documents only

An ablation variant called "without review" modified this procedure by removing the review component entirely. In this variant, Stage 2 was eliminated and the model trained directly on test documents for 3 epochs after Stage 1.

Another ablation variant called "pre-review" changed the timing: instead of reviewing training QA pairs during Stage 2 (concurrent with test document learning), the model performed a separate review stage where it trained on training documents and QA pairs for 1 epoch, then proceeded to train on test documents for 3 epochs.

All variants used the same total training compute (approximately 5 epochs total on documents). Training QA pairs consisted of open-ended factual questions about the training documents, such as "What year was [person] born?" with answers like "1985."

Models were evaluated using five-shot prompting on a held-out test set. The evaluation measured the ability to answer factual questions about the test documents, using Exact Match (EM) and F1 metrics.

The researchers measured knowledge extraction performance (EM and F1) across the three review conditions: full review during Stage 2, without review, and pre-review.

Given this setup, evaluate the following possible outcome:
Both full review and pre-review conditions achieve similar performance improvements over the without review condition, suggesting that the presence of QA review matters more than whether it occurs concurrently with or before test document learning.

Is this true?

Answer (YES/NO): NO